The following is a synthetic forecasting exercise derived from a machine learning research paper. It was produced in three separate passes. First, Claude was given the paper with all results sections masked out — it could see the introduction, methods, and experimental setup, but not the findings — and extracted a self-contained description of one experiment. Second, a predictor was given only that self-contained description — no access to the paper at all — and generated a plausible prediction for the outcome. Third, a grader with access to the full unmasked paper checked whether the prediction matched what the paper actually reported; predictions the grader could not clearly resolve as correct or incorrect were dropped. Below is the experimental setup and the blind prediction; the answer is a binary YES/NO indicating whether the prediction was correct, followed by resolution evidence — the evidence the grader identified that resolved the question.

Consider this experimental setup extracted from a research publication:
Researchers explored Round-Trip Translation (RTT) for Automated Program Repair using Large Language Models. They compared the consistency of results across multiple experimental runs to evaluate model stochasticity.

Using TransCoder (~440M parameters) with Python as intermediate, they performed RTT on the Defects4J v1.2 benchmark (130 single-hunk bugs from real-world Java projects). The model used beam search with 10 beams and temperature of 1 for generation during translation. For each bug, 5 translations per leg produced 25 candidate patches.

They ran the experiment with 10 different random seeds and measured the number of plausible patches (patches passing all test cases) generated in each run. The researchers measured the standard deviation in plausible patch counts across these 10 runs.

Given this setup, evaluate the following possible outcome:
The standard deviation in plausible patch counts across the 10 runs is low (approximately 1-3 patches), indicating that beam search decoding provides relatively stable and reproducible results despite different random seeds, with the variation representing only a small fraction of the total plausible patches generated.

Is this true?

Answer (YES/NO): NO